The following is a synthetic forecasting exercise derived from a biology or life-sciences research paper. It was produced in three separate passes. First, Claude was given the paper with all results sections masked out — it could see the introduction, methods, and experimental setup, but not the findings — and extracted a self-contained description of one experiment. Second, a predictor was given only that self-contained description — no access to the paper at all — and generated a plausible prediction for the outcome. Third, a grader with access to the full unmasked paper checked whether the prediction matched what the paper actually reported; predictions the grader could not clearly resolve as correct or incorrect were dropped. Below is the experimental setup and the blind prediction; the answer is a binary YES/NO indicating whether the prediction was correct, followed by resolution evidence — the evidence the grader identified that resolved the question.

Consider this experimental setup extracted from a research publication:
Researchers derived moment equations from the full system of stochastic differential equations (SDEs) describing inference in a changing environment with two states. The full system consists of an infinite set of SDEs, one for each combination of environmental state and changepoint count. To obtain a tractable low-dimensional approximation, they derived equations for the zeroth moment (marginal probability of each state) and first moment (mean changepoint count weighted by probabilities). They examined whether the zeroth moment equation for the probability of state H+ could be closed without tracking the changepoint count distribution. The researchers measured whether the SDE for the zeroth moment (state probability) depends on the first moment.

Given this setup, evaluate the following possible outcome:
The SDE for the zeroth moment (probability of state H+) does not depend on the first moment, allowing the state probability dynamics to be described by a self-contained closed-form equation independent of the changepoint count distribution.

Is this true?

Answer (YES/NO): NO